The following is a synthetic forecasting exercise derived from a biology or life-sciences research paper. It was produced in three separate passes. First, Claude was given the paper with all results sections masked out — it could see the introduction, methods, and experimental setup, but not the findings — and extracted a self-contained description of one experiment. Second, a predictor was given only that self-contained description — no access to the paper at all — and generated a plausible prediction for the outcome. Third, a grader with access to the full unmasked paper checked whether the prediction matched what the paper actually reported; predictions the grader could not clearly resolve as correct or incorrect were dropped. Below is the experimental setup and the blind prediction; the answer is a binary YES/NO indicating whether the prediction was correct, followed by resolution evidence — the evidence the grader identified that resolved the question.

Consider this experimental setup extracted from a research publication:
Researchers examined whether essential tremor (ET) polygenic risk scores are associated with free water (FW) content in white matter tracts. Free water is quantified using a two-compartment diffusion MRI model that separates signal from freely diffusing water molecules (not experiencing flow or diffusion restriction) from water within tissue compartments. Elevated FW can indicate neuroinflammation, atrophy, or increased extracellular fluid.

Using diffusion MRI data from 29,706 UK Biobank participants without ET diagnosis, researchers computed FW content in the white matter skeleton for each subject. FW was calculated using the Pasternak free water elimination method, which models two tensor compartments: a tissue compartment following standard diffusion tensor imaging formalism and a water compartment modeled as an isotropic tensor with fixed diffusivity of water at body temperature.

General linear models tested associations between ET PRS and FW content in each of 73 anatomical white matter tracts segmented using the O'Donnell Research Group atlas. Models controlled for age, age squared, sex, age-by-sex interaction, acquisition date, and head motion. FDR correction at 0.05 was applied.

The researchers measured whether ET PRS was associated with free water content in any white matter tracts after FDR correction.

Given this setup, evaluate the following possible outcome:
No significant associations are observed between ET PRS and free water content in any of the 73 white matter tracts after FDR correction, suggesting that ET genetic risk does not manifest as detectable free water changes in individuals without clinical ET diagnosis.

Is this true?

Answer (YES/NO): NO